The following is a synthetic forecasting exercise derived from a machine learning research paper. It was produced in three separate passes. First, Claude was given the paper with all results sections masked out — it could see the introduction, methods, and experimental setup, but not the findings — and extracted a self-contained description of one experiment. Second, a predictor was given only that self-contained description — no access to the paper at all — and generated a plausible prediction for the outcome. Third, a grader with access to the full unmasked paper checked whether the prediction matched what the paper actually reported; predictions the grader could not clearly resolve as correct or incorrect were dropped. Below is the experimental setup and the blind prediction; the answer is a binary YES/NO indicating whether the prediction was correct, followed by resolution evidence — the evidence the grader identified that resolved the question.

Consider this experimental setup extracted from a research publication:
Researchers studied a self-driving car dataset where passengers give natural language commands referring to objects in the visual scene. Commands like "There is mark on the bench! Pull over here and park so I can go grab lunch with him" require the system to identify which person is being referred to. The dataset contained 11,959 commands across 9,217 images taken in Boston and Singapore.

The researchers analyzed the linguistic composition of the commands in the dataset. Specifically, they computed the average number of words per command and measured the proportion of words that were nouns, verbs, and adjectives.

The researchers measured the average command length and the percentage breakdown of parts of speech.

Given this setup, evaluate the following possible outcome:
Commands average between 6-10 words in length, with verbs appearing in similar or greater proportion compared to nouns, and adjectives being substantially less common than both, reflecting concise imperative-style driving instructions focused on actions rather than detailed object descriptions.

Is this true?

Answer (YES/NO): NO